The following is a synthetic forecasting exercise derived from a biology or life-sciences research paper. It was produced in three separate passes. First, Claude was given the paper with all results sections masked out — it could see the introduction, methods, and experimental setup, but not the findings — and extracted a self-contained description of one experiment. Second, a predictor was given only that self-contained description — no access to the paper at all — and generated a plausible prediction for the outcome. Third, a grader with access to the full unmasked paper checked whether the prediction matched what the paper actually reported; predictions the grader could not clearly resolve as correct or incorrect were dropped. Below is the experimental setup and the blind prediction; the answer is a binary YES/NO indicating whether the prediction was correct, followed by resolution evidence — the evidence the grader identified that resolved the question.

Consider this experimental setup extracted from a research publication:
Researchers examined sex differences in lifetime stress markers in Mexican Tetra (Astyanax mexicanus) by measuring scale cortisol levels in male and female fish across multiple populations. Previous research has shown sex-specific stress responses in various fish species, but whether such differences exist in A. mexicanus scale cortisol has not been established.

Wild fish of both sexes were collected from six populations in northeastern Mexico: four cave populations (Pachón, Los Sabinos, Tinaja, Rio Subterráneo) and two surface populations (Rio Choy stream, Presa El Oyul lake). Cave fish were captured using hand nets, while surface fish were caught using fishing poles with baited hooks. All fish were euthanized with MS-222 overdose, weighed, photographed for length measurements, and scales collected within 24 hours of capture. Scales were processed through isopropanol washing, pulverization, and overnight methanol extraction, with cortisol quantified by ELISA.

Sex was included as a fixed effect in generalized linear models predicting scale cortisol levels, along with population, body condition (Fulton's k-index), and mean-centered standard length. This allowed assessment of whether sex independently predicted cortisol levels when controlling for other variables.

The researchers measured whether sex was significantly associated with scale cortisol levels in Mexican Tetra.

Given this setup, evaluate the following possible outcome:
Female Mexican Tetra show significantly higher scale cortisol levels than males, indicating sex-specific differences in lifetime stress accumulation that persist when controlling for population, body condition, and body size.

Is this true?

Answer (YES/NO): NO